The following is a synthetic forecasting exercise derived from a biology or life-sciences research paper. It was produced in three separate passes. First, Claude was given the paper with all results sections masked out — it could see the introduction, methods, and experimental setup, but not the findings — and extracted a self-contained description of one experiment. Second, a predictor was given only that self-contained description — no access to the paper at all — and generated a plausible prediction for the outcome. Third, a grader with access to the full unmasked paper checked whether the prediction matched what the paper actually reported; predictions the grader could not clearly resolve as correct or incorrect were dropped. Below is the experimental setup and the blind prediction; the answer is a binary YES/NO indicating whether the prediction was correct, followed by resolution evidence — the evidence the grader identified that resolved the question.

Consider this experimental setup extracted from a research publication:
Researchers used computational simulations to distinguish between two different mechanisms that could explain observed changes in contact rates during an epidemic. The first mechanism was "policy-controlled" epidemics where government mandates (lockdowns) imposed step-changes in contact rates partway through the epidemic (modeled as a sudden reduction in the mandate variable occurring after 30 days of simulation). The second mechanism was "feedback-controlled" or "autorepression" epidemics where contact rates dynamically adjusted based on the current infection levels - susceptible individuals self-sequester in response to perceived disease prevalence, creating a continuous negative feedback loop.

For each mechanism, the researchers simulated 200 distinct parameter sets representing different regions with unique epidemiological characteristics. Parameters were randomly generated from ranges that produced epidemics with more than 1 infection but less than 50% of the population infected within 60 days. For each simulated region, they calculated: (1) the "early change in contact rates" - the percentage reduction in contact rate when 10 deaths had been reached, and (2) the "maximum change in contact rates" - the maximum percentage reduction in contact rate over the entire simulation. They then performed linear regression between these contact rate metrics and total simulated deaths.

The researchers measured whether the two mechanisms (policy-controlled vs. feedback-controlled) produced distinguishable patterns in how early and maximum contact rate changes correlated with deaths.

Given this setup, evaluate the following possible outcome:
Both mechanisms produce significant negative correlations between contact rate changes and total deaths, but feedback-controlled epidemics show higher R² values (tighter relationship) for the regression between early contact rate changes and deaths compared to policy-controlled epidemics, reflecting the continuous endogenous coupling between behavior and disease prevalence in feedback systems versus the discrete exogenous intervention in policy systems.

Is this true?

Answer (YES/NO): NO